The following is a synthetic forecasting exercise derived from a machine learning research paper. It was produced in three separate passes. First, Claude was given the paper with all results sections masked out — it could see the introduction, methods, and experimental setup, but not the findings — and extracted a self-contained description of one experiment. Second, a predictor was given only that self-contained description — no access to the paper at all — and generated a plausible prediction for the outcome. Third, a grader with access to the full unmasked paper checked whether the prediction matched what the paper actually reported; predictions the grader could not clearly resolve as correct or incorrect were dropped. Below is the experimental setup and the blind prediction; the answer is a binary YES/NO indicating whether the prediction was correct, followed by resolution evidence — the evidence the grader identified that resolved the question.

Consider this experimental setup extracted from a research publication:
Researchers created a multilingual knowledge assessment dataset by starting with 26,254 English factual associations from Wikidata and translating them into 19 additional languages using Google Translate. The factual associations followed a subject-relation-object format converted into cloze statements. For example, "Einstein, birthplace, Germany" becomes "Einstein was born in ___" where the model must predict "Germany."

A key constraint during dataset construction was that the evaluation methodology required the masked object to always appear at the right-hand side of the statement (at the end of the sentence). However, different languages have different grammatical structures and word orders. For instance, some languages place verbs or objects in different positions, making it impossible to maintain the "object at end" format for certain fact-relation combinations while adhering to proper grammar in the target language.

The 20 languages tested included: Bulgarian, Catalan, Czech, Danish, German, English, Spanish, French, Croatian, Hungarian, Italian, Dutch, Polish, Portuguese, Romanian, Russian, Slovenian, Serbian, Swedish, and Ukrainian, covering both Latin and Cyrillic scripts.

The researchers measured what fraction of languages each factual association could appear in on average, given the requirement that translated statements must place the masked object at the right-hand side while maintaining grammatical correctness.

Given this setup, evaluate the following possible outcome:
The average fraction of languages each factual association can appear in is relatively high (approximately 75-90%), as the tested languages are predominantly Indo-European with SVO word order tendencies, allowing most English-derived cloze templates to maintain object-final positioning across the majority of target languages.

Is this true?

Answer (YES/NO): NO